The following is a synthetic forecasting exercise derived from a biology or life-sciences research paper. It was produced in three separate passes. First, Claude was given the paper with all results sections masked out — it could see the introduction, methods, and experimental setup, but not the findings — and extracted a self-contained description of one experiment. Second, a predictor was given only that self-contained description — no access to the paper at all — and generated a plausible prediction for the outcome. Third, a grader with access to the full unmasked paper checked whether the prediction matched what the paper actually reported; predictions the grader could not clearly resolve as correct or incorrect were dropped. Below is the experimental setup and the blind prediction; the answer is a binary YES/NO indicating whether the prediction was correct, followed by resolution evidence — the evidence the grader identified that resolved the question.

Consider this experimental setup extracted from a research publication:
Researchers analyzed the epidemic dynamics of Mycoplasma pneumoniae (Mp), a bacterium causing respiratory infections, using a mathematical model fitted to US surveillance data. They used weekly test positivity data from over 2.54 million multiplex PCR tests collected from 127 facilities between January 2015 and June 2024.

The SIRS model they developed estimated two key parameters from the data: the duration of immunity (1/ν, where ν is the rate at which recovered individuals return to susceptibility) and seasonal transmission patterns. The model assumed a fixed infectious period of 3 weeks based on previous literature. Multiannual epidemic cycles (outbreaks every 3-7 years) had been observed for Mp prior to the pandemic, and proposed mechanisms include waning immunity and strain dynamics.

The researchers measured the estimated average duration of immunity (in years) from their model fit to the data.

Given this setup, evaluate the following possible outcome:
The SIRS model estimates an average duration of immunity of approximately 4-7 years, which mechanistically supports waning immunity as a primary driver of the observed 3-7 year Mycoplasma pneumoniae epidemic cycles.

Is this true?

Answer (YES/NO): NO